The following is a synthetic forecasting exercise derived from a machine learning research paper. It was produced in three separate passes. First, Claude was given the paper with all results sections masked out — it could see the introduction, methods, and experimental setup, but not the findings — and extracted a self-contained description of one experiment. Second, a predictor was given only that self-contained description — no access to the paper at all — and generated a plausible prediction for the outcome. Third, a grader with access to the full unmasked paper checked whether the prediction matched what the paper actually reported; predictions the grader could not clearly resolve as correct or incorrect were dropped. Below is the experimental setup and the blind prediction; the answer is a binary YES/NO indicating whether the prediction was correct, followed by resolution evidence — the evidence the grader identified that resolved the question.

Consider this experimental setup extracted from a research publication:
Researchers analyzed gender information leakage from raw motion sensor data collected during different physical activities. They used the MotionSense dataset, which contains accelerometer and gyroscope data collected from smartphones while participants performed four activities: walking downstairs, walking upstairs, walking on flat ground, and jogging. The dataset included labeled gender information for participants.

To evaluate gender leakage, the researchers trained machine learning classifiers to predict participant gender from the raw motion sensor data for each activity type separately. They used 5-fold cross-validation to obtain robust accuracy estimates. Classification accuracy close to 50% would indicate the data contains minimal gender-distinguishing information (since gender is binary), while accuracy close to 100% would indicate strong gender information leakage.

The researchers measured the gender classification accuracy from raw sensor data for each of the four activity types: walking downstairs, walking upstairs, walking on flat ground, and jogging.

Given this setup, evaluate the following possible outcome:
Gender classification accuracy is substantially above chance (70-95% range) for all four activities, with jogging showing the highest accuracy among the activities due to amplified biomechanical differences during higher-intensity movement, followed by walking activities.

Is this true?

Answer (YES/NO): NO